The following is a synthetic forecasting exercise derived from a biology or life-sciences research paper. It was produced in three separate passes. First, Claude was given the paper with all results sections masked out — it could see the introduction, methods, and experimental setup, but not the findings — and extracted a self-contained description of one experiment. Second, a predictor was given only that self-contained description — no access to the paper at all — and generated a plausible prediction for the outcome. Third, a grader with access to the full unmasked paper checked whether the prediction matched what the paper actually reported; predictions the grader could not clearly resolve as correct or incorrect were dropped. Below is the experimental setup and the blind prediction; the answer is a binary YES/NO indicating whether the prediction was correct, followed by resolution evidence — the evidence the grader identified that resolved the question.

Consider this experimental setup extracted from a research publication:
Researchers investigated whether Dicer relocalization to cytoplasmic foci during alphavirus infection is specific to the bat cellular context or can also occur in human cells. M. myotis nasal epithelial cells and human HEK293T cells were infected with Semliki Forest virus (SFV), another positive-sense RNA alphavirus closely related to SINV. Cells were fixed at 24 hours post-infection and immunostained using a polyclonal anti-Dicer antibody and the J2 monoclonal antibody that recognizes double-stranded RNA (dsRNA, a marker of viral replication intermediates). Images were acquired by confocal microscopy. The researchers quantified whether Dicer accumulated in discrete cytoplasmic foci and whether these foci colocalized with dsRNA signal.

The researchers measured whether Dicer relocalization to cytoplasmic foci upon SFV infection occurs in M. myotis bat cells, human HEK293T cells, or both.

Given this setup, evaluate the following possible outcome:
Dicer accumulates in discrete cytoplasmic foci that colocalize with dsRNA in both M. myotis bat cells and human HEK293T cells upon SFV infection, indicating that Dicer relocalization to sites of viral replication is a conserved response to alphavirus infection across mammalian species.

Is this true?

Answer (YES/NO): NO